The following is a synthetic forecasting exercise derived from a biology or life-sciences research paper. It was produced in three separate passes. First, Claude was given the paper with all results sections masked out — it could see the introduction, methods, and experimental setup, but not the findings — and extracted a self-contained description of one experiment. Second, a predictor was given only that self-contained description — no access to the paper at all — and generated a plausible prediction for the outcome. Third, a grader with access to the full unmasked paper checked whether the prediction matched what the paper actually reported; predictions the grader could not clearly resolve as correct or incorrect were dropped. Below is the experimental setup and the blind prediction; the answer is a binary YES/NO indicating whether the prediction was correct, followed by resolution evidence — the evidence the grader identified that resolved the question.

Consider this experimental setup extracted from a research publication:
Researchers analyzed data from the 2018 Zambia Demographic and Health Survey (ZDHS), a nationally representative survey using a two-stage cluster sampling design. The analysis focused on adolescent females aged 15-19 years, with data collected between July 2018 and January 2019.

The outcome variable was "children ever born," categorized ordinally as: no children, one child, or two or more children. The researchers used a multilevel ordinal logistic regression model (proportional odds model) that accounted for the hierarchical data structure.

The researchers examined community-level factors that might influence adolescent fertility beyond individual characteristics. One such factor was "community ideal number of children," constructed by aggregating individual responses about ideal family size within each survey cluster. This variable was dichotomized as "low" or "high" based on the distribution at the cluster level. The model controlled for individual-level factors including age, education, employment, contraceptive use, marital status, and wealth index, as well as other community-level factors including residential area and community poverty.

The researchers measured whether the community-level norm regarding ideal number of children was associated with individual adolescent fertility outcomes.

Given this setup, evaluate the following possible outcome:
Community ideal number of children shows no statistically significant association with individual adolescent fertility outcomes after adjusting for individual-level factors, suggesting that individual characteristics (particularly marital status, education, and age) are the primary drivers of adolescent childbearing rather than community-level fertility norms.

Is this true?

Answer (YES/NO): YES